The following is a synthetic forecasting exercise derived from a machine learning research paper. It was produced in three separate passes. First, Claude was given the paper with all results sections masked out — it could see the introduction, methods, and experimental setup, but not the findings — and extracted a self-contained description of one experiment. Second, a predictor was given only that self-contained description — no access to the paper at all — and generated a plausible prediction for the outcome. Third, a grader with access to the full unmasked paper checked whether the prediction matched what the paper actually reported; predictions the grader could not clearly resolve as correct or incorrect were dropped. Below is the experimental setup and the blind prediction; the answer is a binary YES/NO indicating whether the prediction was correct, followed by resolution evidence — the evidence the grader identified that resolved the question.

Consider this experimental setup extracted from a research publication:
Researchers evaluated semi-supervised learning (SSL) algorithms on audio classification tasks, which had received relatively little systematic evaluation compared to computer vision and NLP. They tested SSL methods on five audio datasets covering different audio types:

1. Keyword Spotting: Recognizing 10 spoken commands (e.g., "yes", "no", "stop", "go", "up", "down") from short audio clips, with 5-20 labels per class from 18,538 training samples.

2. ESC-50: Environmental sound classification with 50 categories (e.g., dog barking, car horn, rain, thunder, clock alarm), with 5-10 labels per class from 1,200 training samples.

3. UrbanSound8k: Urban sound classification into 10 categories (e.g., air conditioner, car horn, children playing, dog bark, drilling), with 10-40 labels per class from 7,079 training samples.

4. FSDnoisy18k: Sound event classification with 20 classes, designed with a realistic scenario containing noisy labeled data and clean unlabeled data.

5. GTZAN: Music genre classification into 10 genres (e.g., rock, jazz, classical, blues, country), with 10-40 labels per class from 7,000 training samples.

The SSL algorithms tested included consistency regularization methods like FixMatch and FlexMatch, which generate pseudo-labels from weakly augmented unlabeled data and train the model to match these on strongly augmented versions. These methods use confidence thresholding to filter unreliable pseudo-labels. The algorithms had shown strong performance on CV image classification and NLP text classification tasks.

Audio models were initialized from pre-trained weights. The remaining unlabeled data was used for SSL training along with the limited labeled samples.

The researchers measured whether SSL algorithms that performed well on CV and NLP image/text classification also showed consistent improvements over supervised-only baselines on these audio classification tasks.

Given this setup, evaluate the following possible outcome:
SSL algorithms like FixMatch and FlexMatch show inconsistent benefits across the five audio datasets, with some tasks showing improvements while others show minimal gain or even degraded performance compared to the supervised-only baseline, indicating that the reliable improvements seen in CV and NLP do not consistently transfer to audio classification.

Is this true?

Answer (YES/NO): NO